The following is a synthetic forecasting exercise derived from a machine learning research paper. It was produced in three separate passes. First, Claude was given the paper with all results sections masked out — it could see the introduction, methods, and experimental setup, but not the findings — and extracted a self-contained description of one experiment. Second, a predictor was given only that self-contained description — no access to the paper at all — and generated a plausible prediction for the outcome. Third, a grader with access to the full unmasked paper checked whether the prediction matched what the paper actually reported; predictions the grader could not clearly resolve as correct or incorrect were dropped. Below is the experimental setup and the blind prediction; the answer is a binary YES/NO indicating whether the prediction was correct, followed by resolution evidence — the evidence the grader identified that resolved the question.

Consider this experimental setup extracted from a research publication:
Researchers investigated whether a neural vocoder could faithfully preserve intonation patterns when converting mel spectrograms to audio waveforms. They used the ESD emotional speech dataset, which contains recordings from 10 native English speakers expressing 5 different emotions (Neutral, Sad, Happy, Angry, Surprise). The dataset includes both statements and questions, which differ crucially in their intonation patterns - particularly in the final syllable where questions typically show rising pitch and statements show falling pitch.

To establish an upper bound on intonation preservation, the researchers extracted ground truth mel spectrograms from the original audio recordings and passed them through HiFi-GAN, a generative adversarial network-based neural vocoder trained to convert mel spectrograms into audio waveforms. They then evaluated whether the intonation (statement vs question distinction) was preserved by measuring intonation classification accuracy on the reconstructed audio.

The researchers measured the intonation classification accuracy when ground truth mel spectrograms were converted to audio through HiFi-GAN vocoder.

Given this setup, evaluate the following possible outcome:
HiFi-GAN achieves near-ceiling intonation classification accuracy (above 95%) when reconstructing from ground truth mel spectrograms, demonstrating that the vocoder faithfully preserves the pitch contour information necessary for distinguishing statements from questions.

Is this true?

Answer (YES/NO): YES